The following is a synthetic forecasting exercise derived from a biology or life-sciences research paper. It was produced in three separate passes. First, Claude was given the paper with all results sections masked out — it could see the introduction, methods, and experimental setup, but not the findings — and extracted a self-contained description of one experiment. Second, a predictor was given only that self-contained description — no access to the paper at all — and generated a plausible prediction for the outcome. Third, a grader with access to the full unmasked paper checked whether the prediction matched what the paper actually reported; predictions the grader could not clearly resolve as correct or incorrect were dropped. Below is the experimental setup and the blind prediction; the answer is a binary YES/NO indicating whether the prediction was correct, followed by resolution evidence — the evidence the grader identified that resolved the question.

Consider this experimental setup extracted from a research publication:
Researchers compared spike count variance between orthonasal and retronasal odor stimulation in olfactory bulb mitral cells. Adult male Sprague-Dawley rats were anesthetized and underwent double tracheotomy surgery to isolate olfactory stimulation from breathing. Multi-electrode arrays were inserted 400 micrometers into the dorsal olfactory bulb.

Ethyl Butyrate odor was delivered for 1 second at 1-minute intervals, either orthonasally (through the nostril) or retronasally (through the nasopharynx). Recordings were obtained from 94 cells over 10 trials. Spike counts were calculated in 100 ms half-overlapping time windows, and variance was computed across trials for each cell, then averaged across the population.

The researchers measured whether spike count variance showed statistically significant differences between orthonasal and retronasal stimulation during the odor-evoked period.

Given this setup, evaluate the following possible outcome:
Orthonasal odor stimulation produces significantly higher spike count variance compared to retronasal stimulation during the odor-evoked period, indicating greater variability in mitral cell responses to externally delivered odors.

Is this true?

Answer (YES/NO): NO